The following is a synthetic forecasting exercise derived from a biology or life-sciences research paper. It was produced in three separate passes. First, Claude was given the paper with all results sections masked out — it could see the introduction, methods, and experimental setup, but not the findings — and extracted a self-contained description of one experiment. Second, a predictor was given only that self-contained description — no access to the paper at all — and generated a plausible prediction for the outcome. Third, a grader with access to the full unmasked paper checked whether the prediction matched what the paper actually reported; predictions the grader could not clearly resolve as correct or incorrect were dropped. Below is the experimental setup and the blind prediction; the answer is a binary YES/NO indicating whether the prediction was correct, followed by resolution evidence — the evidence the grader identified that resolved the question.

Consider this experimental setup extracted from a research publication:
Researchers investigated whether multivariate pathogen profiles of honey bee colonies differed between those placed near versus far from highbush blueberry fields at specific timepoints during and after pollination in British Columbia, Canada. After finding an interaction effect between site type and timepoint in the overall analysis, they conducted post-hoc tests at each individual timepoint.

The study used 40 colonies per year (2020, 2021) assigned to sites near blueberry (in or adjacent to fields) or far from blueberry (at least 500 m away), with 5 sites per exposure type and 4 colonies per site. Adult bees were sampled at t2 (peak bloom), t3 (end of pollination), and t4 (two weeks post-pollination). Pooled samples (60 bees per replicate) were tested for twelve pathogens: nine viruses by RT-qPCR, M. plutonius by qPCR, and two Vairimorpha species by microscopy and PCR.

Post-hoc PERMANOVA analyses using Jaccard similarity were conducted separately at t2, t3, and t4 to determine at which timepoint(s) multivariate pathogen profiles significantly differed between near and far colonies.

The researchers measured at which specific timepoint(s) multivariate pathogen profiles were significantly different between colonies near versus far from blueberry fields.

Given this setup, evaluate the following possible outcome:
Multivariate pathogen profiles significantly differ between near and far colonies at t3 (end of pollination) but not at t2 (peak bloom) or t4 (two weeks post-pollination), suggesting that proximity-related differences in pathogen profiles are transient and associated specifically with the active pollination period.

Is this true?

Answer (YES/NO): NO